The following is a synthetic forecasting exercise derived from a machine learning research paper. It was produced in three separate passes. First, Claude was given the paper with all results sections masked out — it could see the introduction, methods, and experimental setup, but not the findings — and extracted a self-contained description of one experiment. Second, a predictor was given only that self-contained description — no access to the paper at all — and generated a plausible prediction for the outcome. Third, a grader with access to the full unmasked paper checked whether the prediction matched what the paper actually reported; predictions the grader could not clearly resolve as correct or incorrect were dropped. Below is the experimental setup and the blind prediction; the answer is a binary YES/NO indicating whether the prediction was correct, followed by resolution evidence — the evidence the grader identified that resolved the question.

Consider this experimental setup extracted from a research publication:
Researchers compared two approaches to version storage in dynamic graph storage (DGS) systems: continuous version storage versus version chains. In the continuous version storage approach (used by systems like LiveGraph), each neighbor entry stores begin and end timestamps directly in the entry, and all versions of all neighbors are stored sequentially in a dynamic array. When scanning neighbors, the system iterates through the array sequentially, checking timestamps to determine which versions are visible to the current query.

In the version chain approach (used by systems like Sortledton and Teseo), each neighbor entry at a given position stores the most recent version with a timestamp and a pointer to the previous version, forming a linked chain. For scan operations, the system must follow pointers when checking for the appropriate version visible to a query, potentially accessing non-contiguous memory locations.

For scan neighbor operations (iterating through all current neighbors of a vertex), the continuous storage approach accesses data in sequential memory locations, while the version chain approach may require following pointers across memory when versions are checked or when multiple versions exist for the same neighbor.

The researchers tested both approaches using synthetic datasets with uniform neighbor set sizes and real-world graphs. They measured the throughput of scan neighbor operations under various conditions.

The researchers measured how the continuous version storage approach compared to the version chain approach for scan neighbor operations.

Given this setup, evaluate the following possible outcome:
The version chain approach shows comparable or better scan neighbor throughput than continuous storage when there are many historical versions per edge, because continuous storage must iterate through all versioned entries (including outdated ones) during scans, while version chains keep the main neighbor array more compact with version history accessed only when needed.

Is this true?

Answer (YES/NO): NO